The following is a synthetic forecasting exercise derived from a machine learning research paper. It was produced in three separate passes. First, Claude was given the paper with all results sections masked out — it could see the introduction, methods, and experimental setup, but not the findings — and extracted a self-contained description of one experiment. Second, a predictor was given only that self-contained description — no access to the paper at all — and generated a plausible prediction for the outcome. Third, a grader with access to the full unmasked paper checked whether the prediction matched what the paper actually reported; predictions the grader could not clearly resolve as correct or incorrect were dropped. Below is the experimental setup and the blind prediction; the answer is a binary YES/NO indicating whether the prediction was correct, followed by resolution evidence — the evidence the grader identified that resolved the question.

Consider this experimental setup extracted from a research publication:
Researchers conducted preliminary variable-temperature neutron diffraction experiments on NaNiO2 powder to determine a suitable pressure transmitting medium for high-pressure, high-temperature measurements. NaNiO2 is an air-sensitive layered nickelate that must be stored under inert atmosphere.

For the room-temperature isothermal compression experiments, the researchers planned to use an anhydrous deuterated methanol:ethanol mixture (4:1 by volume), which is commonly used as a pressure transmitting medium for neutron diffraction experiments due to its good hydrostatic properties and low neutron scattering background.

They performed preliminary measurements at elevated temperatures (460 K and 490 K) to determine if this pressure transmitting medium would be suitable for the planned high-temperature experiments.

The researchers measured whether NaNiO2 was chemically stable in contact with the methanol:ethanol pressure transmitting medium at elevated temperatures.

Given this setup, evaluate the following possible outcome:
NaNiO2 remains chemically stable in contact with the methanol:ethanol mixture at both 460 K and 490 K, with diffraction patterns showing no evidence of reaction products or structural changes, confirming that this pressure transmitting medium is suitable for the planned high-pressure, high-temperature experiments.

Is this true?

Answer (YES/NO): NO